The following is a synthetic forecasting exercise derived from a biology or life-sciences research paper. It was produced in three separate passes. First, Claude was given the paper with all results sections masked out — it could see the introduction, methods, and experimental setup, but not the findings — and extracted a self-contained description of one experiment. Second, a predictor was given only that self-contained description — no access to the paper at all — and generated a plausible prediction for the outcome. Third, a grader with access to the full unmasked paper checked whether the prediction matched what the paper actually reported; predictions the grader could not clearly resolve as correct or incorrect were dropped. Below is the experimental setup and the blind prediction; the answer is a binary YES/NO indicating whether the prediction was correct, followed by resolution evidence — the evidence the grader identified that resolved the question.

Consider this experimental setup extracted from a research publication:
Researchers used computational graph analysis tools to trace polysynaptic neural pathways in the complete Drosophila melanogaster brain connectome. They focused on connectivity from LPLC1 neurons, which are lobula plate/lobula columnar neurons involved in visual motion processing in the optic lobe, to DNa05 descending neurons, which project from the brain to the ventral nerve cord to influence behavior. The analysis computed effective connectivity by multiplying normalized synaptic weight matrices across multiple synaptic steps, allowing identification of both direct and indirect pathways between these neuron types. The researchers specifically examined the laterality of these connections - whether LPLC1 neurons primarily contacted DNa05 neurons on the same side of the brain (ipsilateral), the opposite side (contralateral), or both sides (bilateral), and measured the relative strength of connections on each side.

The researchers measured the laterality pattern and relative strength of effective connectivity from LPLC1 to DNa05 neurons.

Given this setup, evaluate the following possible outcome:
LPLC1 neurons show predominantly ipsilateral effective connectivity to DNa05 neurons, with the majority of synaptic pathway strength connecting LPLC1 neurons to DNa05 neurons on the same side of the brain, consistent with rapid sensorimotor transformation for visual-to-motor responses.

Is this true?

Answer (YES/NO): NO